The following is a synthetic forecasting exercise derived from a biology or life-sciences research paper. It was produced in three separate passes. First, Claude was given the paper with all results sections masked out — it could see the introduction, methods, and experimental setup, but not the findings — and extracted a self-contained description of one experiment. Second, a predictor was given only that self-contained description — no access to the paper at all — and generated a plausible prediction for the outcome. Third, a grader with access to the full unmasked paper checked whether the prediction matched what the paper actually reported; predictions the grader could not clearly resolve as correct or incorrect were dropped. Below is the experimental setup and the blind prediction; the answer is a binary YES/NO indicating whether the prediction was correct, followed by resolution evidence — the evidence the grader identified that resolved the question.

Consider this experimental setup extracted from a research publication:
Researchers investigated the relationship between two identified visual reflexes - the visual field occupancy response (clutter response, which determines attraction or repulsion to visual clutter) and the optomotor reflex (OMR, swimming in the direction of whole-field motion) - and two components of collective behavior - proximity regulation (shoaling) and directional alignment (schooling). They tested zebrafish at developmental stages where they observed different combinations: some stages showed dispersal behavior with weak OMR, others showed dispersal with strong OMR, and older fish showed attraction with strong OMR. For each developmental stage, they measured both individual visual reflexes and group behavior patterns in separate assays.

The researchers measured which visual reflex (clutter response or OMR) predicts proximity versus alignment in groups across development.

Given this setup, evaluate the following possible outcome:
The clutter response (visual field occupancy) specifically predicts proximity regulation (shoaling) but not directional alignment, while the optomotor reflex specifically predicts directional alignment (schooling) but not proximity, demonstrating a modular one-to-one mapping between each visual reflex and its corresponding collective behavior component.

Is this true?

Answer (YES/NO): NO